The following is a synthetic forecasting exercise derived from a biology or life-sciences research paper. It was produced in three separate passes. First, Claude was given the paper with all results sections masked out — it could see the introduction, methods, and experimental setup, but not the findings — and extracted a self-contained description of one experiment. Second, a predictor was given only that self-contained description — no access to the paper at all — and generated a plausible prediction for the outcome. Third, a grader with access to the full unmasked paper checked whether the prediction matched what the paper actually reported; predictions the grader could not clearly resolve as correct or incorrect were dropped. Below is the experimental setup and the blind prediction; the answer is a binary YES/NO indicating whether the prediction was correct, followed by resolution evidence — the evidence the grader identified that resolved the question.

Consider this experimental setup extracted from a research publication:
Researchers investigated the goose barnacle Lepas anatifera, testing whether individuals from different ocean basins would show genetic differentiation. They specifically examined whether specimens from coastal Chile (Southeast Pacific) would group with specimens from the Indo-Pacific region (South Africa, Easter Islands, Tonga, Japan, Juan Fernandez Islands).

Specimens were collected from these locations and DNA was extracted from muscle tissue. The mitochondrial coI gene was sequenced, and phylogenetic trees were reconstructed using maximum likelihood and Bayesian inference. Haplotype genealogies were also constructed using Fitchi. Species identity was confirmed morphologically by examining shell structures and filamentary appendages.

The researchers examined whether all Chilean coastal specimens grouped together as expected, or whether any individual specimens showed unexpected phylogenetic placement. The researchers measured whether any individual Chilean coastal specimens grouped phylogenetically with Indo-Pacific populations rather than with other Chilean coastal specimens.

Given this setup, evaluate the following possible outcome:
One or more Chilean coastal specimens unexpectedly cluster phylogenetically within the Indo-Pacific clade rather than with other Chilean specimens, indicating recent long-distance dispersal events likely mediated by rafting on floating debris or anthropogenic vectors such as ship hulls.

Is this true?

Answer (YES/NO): YES